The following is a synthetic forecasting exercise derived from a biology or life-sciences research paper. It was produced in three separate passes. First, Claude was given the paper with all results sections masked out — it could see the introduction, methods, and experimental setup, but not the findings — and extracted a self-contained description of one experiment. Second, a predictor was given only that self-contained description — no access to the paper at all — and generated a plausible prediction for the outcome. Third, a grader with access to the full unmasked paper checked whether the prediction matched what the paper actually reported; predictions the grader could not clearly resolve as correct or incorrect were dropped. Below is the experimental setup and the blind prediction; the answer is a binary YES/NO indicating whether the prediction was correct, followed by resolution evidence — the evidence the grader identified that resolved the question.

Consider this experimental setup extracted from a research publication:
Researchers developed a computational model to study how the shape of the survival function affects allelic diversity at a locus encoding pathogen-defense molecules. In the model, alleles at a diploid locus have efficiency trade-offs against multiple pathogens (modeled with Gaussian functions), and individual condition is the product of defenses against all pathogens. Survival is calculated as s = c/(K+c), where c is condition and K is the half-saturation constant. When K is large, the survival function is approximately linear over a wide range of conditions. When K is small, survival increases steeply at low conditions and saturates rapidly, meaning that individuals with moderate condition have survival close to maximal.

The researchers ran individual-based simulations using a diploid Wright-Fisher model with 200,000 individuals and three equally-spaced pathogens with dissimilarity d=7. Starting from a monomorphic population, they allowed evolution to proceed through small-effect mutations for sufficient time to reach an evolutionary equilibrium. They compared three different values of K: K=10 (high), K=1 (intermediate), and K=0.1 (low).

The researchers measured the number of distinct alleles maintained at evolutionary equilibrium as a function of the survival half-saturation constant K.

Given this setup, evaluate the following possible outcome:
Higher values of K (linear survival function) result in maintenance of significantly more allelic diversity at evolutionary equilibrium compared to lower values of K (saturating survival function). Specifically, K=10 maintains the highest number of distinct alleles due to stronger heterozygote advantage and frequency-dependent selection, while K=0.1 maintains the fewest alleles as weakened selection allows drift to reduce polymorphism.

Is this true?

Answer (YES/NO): NO